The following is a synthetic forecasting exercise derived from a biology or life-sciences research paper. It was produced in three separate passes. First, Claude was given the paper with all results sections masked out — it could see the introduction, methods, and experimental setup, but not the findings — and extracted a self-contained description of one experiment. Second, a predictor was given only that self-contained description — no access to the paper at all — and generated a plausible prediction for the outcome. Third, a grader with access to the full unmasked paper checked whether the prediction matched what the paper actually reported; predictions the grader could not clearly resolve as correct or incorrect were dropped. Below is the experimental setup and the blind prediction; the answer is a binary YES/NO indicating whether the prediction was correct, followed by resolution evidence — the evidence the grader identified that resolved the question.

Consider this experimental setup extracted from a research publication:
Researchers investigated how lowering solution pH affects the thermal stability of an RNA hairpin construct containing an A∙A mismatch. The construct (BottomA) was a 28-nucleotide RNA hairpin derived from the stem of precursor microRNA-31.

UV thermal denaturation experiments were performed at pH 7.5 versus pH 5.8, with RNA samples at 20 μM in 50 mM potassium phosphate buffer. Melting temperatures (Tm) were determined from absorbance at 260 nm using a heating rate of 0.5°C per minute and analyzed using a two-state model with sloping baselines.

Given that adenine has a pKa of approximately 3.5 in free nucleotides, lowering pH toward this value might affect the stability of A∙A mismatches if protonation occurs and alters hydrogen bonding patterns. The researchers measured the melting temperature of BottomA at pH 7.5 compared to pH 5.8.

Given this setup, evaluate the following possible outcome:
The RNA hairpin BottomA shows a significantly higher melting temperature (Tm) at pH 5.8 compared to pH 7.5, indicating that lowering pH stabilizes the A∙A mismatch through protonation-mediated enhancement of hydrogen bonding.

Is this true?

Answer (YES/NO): NO